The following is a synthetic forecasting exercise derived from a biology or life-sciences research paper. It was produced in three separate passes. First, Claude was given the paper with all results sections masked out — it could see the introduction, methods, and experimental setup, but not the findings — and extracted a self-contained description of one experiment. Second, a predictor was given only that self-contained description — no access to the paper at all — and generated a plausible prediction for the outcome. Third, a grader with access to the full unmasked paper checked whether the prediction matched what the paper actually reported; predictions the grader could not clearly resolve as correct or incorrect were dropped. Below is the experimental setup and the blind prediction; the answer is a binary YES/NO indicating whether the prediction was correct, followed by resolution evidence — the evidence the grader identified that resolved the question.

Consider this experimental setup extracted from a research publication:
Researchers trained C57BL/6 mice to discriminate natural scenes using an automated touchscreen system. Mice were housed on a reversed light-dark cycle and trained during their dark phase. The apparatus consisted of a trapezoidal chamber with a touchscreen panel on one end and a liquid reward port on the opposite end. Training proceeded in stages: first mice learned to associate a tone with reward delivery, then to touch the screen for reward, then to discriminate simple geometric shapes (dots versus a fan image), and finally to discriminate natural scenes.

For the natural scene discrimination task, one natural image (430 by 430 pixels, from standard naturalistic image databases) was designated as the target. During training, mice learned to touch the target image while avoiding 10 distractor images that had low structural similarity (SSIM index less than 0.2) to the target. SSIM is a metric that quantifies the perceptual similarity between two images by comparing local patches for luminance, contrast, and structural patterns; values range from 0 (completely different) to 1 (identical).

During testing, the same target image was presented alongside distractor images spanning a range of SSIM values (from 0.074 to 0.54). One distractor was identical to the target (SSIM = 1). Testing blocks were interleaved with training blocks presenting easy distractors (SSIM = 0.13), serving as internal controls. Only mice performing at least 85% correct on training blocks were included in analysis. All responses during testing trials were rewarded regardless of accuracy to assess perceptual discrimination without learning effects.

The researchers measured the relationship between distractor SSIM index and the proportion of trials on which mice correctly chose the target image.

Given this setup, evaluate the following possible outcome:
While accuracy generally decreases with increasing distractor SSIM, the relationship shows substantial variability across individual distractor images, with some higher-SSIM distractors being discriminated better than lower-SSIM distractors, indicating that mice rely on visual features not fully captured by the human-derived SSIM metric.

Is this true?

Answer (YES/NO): YES